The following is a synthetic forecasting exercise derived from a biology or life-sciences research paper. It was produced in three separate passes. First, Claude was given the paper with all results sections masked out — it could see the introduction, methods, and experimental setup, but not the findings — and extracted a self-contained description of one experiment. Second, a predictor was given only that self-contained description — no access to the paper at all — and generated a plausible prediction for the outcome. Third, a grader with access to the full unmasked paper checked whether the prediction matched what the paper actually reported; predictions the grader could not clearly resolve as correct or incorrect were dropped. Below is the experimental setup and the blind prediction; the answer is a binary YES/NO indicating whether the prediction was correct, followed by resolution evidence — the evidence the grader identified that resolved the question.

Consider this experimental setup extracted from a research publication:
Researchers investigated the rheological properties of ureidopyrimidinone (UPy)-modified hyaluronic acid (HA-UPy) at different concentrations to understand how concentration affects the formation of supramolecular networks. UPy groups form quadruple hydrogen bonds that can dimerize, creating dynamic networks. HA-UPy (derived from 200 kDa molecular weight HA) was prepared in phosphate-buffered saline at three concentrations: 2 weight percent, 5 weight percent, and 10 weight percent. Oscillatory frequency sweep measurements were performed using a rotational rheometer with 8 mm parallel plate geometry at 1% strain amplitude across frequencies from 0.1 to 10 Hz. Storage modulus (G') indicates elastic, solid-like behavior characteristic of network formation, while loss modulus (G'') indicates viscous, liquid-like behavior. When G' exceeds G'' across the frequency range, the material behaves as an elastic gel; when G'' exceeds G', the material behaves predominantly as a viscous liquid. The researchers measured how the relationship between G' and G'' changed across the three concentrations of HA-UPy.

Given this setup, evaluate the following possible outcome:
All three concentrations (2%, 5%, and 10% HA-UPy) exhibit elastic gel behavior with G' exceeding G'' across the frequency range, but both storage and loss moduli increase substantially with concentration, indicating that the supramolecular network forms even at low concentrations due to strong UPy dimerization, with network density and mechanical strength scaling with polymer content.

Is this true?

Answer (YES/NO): NO